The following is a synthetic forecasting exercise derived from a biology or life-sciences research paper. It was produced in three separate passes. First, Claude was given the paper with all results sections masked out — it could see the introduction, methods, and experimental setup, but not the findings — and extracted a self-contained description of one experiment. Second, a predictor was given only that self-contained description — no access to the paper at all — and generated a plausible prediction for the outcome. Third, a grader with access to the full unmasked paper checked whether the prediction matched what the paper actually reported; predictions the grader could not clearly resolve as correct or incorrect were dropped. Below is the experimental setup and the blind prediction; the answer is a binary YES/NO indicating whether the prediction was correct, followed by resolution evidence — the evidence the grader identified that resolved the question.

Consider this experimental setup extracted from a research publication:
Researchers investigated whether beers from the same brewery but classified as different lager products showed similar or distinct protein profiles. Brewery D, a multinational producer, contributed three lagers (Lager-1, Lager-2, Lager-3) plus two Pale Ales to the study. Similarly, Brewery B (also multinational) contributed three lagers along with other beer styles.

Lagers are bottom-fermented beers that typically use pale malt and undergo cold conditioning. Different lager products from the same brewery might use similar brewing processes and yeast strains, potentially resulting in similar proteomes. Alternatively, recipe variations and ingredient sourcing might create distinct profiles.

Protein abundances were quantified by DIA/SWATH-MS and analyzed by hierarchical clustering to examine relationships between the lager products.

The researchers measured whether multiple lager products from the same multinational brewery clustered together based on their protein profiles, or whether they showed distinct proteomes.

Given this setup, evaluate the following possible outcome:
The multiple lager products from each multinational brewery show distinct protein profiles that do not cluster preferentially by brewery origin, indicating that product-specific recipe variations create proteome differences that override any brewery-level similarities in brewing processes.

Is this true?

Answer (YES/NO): NO